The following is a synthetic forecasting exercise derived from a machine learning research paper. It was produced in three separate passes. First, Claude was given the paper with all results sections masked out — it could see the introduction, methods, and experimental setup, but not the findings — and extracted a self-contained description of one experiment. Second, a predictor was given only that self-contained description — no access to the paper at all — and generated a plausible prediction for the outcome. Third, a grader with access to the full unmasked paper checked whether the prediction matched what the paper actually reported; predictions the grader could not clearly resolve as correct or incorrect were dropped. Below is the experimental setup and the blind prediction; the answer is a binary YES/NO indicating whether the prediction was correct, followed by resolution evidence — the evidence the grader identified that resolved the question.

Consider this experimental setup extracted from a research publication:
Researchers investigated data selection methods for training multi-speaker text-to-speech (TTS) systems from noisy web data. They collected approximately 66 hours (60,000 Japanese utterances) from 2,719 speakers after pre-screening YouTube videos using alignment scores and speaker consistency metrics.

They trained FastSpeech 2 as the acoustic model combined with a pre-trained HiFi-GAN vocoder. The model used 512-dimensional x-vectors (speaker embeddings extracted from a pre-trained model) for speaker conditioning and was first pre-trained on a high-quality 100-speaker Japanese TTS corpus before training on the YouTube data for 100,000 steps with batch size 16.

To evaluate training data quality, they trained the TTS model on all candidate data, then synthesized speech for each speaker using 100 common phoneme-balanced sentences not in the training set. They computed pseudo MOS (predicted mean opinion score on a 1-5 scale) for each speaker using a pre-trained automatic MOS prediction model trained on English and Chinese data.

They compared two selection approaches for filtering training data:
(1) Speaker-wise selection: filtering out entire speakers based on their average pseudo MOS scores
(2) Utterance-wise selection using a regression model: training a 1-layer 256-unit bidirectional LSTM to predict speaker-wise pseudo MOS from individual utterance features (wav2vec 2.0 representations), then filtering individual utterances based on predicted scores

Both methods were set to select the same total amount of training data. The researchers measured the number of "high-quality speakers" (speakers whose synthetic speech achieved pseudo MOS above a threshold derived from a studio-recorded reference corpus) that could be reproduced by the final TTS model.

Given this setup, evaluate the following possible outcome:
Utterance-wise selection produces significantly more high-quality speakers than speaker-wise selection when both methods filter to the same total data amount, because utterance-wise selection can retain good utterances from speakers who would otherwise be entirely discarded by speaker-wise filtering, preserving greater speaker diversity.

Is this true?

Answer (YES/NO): YES